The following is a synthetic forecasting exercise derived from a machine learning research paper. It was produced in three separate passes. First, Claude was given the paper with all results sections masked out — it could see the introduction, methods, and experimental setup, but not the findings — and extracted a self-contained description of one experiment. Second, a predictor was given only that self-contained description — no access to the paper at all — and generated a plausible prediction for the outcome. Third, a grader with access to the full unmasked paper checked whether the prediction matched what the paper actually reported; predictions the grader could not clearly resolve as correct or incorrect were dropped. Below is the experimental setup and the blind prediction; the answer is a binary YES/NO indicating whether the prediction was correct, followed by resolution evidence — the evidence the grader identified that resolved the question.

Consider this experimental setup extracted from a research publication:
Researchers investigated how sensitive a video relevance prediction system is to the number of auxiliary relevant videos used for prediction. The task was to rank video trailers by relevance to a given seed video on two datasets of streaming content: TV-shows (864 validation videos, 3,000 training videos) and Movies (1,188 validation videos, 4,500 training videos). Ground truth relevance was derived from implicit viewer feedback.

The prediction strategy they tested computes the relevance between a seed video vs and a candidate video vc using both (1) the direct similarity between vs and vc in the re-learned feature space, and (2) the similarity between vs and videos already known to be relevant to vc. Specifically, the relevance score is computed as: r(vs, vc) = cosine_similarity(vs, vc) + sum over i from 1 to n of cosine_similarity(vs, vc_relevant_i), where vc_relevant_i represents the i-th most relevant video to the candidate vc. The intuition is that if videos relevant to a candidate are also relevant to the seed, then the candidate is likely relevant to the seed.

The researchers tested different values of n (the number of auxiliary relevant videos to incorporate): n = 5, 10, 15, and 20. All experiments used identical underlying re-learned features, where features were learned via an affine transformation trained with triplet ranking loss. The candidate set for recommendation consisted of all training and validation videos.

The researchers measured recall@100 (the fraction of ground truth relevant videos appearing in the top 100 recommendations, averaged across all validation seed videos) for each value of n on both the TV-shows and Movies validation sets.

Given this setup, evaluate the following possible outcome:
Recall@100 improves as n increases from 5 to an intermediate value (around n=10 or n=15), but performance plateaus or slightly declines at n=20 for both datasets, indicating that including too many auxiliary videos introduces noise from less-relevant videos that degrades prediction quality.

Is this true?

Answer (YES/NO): NO